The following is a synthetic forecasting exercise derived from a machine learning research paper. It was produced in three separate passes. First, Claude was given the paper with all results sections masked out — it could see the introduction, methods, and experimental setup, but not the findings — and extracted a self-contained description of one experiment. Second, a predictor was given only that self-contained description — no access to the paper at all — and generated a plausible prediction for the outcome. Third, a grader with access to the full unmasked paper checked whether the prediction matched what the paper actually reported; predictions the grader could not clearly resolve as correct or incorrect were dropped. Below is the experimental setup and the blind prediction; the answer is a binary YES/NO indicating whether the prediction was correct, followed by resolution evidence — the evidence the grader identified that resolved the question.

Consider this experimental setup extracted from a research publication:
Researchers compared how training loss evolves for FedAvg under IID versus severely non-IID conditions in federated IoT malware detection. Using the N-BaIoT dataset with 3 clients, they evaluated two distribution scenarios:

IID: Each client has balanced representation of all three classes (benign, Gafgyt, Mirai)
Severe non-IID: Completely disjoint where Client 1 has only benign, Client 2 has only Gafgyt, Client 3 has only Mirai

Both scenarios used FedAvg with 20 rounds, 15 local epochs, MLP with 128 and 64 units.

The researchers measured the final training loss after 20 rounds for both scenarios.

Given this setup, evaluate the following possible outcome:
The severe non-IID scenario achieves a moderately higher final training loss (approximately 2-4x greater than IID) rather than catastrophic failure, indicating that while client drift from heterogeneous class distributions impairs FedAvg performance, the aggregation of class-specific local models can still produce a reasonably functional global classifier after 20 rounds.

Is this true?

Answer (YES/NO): NO